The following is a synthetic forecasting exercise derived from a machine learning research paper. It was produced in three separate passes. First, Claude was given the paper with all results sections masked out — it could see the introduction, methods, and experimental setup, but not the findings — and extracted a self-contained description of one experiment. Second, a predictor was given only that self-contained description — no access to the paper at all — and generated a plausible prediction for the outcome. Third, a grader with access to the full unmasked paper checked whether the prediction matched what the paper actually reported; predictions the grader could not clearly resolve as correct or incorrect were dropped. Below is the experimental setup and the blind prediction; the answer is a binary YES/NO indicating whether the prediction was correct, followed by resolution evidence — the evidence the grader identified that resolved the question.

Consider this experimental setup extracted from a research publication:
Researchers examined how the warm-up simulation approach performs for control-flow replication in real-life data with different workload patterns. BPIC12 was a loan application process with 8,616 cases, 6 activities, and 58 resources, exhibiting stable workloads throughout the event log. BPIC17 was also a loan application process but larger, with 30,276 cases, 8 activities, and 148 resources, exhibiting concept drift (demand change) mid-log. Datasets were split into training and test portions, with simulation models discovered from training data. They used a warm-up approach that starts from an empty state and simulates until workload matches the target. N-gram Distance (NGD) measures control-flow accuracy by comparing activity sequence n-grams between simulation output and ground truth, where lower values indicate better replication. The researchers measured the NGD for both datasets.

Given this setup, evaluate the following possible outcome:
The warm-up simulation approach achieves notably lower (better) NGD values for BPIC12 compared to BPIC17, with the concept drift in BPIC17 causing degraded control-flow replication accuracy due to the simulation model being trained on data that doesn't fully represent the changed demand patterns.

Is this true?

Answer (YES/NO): NO